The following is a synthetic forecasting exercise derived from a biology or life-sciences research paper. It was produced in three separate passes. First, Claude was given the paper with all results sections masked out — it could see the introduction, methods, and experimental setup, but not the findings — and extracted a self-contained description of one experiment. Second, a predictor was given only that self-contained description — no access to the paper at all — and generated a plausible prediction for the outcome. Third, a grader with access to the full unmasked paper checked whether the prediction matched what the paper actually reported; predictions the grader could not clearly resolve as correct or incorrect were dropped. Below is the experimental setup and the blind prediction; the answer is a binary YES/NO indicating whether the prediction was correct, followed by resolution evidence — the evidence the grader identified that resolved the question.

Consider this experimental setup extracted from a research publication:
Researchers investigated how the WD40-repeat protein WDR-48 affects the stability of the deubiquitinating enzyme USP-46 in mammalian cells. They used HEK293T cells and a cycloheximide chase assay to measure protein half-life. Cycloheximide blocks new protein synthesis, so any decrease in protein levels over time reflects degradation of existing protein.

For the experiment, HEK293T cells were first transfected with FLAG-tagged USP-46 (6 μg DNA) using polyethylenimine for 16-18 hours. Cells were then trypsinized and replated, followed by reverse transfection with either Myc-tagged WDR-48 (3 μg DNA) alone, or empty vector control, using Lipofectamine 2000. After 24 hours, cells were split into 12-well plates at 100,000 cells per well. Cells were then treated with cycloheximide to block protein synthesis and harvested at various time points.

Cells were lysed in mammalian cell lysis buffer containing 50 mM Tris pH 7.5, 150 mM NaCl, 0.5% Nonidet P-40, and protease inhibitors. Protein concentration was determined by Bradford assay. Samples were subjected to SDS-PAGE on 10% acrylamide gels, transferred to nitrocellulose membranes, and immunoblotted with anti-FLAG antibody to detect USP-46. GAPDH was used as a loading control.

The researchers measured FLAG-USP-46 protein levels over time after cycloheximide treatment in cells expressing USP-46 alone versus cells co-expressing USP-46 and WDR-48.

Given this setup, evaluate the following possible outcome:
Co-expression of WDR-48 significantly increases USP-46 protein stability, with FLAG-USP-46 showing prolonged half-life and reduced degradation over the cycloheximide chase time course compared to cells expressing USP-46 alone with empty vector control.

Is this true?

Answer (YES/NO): YES